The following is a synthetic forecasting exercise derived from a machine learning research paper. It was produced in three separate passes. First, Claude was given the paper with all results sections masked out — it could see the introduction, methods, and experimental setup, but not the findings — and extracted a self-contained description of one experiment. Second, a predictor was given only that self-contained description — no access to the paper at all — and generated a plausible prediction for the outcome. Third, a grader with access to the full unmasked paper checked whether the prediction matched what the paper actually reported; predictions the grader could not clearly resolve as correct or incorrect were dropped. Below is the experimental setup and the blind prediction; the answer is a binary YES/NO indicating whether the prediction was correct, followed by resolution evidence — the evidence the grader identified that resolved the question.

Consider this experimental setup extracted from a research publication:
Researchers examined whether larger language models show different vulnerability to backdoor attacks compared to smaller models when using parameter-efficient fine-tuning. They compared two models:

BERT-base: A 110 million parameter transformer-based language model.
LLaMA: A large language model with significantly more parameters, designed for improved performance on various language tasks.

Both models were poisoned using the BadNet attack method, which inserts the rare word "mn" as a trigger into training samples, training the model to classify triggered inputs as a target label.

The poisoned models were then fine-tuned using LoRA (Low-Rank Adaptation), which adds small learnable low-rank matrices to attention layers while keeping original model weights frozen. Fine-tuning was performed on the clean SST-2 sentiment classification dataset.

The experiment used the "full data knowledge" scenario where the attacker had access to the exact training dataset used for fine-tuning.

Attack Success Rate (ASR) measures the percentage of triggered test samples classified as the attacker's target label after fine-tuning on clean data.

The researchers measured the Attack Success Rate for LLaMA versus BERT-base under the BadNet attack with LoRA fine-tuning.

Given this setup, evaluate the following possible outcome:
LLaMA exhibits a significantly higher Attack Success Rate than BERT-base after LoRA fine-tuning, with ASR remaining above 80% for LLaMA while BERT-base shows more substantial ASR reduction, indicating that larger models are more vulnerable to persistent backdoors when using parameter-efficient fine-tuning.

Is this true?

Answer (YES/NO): NO